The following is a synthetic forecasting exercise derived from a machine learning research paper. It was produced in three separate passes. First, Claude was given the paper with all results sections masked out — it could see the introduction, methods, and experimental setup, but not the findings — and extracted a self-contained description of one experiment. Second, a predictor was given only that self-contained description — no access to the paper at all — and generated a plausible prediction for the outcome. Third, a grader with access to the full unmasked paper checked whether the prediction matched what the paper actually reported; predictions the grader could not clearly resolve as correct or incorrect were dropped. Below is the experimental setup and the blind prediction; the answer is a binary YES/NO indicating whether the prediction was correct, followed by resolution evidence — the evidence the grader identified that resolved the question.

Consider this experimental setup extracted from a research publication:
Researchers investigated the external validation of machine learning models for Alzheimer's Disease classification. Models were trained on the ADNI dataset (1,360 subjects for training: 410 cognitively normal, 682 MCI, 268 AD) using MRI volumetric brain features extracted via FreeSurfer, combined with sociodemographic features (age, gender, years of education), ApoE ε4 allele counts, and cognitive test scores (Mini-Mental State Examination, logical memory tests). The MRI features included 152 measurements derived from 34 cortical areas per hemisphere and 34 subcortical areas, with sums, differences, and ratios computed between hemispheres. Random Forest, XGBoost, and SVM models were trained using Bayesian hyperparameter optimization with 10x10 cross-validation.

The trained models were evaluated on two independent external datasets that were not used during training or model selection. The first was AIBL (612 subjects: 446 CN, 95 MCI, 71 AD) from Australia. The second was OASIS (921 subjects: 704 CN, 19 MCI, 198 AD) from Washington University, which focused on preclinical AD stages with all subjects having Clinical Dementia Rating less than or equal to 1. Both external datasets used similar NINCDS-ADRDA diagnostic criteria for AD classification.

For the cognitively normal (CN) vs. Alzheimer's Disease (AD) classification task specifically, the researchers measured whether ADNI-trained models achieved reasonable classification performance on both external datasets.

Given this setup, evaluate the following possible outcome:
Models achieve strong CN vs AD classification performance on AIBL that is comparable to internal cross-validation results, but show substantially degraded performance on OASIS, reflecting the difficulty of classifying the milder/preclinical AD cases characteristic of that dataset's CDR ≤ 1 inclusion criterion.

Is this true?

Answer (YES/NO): NO